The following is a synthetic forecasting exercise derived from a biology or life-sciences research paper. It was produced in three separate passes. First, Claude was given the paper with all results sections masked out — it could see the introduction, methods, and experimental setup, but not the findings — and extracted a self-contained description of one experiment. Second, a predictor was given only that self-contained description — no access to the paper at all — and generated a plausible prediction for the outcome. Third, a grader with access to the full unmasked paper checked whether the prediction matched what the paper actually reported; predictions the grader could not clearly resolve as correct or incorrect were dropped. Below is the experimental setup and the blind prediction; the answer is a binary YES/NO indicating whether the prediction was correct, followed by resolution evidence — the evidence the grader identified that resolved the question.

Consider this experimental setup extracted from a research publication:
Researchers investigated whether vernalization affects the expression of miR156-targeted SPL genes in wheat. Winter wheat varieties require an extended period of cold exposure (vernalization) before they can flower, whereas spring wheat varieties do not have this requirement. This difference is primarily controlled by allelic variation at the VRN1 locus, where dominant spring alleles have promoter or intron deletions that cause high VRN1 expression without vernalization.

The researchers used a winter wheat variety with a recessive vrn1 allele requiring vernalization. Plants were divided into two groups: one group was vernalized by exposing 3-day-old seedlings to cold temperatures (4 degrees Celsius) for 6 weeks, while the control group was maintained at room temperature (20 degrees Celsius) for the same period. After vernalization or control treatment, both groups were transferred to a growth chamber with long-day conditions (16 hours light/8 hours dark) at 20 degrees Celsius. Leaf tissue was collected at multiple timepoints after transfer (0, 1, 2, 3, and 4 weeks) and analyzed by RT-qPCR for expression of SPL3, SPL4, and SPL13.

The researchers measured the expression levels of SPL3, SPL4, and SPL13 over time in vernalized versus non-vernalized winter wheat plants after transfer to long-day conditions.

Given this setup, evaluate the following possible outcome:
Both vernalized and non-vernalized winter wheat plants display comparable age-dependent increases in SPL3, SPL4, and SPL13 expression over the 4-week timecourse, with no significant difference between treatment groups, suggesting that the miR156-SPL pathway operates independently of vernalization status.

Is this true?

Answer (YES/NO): NO